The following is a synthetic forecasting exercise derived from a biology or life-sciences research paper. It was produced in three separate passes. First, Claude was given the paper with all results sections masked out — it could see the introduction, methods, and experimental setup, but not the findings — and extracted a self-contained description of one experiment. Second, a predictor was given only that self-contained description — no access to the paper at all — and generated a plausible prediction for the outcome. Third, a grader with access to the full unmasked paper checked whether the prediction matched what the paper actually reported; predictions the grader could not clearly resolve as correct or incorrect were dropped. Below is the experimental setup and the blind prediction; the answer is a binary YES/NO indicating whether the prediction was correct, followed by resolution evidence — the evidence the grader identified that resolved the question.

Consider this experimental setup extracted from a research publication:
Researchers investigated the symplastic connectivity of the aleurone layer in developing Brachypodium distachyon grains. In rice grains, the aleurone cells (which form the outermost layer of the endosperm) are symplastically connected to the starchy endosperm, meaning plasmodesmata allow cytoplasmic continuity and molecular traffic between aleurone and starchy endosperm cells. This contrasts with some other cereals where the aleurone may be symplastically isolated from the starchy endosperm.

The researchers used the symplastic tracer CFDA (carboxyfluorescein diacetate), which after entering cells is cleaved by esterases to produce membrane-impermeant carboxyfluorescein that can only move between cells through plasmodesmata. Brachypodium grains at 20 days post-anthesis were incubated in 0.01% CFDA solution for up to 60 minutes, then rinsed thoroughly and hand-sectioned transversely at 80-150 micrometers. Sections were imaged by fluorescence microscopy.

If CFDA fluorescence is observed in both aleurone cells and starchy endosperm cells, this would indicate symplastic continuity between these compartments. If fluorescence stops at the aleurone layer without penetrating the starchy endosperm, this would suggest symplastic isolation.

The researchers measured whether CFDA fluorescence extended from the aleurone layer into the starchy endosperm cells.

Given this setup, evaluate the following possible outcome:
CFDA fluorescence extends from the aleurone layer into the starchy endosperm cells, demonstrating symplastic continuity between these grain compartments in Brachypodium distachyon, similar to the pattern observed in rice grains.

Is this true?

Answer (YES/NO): YES